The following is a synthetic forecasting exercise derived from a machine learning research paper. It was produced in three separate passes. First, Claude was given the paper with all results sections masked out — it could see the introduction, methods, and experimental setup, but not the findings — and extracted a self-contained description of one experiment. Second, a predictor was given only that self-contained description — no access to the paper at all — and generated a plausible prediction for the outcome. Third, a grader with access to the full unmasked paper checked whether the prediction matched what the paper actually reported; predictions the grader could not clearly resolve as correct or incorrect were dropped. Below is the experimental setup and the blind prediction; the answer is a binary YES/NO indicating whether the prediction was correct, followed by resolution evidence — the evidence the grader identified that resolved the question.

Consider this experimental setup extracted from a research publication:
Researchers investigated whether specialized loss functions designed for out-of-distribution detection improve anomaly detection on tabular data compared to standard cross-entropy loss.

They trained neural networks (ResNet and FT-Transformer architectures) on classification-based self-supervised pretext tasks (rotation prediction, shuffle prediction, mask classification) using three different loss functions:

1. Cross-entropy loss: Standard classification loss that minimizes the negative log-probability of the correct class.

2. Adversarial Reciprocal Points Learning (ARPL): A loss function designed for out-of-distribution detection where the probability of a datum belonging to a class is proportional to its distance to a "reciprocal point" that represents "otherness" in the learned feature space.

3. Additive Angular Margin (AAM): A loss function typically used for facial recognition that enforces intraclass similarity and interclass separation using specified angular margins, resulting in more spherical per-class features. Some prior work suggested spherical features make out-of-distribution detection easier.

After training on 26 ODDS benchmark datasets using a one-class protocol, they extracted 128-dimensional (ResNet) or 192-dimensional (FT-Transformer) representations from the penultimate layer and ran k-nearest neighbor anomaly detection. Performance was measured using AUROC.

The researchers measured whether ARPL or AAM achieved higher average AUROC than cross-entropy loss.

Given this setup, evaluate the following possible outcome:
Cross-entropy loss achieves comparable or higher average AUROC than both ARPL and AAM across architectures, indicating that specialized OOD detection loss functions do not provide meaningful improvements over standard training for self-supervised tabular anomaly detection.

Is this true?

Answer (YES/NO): NO